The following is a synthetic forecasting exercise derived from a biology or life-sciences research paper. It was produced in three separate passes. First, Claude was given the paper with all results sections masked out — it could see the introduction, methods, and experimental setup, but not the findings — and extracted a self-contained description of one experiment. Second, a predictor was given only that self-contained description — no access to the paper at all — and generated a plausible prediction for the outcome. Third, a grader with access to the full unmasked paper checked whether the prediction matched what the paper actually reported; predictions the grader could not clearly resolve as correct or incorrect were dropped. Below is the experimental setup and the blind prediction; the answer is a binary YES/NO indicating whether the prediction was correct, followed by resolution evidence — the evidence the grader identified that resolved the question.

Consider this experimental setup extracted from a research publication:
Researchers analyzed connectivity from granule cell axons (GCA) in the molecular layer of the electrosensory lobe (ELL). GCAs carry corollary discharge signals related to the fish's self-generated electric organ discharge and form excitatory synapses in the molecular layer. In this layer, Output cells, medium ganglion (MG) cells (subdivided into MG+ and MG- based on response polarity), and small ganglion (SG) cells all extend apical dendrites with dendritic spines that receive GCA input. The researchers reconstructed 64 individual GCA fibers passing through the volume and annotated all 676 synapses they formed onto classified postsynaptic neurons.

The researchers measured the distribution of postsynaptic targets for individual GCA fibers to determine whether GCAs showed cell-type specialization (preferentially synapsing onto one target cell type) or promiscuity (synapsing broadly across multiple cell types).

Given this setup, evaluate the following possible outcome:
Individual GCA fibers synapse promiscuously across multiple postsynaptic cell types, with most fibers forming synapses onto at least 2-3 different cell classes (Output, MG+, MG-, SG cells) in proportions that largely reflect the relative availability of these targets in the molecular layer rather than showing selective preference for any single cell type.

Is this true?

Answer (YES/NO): YES